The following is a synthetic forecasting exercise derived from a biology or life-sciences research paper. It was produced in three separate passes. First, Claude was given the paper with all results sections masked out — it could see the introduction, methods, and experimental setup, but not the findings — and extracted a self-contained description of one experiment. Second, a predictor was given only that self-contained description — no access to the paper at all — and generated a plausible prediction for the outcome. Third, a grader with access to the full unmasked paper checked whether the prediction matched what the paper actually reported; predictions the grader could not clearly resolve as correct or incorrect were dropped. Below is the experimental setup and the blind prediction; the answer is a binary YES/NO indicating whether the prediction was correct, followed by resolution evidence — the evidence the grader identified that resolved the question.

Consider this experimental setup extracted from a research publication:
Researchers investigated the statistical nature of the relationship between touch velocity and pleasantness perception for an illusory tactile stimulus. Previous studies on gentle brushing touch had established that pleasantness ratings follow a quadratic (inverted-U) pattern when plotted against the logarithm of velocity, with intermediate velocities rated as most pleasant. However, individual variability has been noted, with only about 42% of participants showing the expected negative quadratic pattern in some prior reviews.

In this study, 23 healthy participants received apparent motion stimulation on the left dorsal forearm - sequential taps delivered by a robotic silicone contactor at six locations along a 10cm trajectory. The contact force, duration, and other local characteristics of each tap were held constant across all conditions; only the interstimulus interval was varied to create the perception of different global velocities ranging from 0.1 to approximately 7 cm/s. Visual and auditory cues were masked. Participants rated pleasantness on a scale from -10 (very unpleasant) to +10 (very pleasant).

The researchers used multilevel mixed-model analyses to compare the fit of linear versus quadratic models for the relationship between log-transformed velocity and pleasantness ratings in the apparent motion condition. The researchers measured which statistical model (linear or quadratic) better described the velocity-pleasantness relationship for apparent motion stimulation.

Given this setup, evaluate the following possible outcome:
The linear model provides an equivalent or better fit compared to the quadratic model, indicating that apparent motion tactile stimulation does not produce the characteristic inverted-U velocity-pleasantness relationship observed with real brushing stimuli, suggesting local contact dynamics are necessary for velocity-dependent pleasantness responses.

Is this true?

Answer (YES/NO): NO